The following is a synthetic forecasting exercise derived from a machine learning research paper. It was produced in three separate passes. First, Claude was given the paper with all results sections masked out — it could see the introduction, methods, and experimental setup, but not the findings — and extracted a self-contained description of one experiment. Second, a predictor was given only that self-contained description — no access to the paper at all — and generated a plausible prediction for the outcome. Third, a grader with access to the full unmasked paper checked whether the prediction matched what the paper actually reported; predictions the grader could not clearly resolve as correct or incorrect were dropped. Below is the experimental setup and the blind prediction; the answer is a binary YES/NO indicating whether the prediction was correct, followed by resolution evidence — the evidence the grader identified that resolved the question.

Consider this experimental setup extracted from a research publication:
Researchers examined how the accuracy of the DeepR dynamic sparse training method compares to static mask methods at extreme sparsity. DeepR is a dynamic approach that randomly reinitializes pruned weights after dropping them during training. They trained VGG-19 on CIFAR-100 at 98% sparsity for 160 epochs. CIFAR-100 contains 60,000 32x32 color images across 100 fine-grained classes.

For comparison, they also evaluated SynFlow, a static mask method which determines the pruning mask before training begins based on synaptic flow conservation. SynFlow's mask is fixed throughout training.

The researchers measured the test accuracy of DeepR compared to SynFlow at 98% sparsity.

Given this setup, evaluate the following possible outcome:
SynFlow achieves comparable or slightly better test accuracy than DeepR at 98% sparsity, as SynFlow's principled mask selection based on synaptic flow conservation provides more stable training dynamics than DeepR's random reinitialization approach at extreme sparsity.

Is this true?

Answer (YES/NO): NO